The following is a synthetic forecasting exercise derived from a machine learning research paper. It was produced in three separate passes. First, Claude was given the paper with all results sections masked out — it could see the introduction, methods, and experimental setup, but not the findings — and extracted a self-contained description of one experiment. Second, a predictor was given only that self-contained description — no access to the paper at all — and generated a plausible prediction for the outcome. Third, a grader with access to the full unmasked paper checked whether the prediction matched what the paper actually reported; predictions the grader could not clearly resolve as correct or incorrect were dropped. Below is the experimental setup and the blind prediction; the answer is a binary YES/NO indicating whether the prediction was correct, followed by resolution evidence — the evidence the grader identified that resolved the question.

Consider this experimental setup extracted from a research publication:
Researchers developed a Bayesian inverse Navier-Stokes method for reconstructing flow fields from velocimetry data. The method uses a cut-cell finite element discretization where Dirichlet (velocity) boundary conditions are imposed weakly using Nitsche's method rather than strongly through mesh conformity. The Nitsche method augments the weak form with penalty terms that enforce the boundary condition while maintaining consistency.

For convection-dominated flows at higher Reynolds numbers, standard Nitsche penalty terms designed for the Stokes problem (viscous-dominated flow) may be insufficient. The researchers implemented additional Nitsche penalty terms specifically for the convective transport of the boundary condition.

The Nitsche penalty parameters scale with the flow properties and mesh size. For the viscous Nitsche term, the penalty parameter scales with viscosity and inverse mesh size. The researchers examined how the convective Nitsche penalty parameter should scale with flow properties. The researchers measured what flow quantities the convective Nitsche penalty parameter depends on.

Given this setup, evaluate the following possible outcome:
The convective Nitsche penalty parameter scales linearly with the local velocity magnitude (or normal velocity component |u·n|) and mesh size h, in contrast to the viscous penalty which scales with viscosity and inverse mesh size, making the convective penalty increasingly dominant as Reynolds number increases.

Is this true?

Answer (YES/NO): NO